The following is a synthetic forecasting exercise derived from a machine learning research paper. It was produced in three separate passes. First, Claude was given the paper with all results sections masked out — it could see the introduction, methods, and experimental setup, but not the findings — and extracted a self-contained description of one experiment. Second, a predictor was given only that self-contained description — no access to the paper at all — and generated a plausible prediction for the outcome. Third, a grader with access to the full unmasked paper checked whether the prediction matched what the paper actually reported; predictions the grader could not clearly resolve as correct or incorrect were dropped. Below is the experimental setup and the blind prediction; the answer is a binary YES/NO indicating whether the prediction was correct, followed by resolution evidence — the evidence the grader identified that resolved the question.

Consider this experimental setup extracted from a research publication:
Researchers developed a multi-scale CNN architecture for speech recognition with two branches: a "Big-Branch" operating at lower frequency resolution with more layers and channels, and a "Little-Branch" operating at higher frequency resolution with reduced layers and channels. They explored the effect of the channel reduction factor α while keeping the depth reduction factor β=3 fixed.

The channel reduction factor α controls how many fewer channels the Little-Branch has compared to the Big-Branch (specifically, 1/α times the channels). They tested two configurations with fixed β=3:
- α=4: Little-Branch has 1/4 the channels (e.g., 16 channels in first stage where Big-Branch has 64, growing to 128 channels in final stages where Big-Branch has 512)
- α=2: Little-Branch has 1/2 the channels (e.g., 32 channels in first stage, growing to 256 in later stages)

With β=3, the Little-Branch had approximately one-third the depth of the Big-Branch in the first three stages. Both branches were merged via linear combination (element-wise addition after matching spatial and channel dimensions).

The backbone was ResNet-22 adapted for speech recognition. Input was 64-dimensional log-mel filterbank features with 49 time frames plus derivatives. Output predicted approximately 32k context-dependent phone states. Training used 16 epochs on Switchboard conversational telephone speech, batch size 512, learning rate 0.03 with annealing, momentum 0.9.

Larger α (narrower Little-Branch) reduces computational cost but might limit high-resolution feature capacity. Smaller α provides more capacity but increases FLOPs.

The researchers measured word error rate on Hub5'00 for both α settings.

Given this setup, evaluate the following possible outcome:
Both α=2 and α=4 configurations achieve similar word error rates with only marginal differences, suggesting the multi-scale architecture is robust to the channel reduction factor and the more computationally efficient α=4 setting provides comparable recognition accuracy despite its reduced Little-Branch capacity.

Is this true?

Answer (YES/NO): NO